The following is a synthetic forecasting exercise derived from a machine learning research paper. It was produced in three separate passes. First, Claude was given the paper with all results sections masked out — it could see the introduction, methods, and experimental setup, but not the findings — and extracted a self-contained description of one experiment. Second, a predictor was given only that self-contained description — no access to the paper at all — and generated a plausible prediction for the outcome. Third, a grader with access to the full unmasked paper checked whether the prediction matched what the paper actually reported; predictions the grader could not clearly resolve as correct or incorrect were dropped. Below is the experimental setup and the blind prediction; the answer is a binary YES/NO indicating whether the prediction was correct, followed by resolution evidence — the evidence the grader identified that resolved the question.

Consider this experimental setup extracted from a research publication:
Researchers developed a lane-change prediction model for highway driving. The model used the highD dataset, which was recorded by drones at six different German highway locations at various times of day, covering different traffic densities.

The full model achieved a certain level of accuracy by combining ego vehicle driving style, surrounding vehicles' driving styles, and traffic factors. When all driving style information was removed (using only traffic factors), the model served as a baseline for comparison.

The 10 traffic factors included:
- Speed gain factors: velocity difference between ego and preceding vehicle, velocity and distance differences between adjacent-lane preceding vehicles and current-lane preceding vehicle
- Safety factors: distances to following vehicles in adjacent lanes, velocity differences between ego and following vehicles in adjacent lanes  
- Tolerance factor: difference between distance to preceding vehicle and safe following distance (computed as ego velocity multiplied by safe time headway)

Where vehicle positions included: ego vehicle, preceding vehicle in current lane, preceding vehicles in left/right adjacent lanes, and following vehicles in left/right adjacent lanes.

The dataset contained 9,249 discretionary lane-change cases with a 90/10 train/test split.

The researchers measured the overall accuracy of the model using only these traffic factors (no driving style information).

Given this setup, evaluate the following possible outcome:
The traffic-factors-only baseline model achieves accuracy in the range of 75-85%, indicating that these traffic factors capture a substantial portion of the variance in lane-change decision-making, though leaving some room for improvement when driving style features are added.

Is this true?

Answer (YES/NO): YES